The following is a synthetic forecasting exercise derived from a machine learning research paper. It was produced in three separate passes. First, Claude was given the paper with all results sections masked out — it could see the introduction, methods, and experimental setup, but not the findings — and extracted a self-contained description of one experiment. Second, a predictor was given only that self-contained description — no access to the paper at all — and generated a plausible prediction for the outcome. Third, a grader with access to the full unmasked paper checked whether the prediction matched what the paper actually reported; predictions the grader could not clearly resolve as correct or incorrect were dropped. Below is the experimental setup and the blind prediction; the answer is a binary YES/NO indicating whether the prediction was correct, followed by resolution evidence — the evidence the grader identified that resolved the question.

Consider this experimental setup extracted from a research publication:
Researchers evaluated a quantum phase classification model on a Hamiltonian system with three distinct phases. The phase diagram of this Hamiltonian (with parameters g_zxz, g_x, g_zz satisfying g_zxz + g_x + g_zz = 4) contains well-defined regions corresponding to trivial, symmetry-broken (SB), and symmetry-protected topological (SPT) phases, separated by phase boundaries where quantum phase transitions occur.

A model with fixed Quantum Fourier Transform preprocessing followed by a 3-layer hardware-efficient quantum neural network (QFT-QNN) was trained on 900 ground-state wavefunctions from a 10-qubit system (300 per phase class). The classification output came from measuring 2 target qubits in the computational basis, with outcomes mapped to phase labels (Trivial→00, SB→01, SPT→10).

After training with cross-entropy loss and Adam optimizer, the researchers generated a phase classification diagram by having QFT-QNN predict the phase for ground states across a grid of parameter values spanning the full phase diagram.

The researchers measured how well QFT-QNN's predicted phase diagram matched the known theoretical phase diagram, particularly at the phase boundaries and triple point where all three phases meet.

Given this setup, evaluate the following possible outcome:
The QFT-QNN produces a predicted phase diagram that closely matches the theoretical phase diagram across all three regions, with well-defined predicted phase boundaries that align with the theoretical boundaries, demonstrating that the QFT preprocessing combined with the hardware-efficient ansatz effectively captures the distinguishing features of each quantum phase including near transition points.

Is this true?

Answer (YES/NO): NO